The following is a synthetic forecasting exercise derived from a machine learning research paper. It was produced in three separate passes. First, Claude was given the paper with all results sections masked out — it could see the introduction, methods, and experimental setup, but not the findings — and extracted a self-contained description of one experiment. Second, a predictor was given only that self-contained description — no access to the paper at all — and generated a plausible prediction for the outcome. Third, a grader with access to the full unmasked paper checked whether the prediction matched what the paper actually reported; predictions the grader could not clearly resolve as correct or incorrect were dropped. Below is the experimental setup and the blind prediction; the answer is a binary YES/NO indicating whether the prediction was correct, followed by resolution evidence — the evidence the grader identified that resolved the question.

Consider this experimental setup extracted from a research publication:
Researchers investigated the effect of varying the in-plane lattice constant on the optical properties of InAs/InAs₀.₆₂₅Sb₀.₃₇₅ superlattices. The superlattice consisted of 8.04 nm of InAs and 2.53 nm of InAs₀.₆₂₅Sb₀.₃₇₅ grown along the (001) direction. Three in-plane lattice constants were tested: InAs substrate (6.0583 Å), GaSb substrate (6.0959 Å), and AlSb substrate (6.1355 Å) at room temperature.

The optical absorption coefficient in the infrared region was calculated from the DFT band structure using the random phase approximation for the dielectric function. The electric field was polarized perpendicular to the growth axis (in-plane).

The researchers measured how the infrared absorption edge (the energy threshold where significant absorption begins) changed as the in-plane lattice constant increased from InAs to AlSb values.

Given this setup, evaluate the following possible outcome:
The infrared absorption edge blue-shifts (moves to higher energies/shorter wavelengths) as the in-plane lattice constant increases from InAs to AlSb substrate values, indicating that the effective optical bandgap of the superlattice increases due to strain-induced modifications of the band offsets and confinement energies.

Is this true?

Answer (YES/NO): NO